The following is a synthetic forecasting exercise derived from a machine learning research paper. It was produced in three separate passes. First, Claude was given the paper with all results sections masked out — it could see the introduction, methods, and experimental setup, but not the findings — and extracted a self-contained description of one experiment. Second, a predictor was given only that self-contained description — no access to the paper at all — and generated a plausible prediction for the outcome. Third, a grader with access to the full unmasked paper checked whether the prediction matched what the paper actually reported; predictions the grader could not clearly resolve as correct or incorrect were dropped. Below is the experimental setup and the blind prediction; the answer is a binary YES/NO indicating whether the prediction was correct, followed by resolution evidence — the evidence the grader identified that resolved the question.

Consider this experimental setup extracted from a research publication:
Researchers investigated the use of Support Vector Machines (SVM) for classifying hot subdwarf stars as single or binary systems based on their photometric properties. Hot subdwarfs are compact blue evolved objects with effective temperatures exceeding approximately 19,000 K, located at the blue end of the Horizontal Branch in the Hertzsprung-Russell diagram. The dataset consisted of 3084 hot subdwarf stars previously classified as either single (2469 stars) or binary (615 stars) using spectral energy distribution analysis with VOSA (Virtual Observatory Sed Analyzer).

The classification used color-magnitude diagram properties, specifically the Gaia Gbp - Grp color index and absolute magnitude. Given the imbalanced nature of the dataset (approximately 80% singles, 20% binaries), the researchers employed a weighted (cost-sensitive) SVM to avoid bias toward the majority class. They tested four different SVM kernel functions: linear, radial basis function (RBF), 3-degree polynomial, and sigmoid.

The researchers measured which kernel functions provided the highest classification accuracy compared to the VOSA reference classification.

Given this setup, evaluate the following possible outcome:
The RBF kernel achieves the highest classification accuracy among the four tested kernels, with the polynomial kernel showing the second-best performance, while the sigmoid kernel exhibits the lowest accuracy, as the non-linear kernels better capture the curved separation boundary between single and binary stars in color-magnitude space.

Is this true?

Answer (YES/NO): NO